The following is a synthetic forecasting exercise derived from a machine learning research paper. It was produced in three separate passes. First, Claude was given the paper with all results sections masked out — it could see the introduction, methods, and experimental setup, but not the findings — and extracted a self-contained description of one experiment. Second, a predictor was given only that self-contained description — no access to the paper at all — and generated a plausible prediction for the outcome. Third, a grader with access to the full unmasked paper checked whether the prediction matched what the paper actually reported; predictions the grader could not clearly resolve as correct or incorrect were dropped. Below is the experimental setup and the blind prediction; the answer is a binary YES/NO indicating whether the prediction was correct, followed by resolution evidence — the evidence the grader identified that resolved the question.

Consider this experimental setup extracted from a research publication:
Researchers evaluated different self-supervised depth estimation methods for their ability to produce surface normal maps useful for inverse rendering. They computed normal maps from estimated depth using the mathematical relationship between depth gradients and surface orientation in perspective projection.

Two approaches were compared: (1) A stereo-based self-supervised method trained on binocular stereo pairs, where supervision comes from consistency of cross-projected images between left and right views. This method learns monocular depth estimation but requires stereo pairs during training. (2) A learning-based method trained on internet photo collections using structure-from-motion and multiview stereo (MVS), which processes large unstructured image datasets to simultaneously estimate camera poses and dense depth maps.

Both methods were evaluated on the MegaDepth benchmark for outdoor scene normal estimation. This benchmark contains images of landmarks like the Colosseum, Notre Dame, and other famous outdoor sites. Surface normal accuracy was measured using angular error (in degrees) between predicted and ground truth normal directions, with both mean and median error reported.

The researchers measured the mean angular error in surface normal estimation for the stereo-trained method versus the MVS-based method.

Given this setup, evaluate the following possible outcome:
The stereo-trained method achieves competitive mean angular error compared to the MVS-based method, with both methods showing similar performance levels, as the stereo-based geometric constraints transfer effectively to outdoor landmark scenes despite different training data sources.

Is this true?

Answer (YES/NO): NO